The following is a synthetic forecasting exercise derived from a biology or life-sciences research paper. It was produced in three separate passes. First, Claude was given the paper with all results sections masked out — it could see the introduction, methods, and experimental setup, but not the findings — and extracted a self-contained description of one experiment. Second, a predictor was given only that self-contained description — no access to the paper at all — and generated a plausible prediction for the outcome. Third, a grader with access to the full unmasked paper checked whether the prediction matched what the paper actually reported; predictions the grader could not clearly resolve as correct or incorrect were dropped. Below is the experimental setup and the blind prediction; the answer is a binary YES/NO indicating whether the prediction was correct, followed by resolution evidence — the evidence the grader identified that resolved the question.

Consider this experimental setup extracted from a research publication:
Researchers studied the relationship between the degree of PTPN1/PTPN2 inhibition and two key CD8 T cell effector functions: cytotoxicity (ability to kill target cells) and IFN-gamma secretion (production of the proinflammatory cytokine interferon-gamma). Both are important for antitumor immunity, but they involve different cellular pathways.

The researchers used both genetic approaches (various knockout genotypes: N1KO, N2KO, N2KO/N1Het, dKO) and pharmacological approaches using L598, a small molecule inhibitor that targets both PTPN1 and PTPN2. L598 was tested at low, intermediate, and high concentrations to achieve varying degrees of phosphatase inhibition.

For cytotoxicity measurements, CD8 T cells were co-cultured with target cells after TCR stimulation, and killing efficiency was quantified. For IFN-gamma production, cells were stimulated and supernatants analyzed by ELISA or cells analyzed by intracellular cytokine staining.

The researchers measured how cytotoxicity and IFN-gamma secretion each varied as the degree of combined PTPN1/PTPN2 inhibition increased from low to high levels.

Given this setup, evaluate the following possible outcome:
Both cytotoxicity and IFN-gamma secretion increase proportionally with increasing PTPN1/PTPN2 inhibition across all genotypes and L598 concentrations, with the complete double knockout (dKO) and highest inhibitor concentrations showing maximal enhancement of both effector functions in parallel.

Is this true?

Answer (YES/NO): NO